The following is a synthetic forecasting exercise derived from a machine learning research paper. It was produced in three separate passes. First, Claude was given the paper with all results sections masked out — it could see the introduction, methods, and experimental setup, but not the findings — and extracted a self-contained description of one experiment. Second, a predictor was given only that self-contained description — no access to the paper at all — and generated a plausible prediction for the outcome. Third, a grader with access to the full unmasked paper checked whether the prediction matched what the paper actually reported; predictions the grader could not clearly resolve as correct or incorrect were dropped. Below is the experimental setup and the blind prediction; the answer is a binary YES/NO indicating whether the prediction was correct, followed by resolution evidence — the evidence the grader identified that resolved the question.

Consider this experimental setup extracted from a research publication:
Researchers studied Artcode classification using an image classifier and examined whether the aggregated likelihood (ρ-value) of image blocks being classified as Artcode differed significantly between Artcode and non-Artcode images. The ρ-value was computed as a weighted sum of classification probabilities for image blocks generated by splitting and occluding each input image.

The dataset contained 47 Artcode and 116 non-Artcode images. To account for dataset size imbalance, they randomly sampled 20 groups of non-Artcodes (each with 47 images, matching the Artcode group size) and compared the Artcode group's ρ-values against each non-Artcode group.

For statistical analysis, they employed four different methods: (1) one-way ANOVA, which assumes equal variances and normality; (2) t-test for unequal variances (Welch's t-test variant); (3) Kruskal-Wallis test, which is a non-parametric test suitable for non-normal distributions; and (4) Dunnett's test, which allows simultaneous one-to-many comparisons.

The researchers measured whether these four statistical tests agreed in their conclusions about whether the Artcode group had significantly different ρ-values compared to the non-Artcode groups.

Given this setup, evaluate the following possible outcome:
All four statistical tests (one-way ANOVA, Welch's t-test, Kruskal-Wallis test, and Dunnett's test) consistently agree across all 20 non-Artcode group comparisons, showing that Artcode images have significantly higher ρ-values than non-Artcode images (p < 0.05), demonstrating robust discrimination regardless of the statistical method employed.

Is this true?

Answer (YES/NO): NO